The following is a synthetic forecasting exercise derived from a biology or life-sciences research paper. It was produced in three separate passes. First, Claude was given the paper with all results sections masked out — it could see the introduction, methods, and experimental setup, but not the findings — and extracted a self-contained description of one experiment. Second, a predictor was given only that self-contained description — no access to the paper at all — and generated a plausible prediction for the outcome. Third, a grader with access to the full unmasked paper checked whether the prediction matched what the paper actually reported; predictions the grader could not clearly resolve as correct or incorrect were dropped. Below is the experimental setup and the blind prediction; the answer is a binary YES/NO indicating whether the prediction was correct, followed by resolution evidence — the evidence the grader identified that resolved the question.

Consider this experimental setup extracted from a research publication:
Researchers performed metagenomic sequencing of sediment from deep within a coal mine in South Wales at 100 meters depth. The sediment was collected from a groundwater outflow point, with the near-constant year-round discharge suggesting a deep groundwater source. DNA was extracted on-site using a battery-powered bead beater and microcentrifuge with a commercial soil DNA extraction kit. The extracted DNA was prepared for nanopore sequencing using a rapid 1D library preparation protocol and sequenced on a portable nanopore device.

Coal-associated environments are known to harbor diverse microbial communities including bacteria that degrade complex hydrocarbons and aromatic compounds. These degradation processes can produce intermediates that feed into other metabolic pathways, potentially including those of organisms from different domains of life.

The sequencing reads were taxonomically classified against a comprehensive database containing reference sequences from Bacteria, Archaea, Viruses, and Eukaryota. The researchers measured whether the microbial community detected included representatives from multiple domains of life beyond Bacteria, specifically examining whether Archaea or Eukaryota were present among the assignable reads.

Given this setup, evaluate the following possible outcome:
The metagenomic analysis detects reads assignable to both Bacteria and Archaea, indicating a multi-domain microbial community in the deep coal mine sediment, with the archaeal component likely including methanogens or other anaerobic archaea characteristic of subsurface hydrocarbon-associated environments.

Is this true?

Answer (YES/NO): YES